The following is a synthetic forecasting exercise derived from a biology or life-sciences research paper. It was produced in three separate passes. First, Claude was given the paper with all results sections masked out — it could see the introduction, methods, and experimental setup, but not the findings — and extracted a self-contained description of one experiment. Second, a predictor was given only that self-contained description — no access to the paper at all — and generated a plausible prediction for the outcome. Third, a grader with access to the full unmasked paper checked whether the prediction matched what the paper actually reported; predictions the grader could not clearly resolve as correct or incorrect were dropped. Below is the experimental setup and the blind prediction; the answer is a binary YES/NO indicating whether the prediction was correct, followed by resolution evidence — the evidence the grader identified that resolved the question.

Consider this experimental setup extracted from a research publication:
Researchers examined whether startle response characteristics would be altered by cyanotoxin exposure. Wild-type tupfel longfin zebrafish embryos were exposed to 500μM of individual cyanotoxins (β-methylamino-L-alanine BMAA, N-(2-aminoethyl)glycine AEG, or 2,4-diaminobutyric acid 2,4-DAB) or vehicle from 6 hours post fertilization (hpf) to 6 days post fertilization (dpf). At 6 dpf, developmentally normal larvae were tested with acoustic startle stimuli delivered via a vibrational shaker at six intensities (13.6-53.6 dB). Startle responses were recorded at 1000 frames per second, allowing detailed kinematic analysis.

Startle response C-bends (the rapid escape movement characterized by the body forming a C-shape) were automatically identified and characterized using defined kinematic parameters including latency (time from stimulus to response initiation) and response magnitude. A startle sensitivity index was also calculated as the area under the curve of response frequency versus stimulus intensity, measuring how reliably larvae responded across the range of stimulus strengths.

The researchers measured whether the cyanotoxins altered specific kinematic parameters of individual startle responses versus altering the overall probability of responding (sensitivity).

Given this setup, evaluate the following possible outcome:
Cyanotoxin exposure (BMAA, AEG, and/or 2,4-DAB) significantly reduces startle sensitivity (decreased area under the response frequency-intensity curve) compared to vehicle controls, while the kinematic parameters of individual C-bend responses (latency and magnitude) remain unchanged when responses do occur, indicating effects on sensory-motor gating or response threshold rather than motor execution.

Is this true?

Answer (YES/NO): NO